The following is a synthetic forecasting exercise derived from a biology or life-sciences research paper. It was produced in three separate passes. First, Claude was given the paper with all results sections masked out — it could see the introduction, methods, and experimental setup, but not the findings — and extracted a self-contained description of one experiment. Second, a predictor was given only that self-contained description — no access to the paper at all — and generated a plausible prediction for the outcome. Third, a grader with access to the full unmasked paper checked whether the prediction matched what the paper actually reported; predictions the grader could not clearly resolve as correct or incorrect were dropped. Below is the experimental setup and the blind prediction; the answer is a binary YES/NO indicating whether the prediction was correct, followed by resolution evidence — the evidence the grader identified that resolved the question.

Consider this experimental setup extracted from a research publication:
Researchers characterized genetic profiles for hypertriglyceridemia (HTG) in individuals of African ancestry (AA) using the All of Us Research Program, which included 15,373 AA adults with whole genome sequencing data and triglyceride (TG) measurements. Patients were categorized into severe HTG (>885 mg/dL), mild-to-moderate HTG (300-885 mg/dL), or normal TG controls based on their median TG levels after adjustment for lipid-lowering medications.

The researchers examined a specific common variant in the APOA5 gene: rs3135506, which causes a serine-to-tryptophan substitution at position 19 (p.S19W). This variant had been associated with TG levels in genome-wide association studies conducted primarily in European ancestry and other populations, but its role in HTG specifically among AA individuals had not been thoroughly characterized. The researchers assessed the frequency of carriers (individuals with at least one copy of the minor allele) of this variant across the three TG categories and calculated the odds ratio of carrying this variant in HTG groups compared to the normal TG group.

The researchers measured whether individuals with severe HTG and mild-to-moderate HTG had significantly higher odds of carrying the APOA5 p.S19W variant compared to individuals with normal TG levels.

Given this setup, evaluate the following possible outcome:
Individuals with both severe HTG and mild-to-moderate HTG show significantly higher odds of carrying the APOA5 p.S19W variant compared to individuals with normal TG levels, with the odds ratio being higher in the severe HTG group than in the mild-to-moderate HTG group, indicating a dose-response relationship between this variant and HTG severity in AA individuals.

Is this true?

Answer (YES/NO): YES